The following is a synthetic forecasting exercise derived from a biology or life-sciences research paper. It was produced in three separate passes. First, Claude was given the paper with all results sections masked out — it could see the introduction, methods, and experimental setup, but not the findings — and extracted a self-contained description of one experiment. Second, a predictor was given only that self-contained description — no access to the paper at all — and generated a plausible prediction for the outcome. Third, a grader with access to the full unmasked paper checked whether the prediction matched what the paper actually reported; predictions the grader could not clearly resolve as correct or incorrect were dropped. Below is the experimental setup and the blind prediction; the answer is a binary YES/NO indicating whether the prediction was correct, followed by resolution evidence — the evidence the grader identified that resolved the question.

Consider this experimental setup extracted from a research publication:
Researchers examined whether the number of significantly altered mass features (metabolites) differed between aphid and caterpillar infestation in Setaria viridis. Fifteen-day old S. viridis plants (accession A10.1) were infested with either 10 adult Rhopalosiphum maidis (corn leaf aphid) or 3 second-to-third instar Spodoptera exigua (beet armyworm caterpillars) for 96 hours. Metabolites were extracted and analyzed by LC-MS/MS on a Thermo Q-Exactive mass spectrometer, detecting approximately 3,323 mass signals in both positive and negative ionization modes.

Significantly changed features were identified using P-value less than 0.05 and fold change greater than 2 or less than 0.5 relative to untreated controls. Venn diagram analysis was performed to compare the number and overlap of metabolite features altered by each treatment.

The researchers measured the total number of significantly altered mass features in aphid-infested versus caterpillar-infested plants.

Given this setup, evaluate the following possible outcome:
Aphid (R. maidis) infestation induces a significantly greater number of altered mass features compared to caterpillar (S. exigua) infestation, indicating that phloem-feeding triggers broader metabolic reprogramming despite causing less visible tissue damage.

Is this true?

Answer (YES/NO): NO